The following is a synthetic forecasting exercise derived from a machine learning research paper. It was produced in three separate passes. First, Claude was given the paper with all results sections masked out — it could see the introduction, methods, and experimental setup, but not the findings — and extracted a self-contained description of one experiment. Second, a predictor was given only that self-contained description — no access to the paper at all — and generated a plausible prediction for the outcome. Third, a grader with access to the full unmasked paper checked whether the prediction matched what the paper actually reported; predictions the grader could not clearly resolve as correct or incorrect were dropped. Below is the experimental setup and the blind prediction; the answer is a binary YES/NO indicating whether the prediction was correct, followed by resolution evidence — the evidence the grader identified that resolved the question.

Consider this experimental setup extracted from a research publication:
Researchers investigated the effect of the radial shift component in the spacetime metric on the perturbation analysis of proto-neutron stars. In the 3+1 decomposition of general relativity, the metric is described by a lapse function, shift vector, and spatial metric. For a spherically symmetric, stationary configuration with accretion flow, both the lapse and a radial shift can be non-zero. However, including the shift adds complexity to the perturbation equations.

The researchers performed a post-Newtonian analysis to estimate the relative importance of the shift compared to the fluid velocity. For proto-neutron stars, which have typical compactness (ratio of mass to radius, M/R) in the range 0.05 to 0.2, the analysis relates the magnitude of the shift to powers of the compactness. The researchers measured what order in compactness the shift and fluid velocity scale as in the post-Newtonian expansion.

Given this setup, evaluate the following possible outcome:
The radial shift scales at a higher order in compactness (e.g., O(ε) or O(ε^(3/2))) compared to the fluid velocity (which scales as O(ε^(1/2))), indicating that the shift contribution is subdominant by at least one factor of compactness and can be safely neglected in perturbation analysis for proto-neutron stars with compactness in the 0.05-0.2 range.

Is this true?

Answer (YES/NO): YES